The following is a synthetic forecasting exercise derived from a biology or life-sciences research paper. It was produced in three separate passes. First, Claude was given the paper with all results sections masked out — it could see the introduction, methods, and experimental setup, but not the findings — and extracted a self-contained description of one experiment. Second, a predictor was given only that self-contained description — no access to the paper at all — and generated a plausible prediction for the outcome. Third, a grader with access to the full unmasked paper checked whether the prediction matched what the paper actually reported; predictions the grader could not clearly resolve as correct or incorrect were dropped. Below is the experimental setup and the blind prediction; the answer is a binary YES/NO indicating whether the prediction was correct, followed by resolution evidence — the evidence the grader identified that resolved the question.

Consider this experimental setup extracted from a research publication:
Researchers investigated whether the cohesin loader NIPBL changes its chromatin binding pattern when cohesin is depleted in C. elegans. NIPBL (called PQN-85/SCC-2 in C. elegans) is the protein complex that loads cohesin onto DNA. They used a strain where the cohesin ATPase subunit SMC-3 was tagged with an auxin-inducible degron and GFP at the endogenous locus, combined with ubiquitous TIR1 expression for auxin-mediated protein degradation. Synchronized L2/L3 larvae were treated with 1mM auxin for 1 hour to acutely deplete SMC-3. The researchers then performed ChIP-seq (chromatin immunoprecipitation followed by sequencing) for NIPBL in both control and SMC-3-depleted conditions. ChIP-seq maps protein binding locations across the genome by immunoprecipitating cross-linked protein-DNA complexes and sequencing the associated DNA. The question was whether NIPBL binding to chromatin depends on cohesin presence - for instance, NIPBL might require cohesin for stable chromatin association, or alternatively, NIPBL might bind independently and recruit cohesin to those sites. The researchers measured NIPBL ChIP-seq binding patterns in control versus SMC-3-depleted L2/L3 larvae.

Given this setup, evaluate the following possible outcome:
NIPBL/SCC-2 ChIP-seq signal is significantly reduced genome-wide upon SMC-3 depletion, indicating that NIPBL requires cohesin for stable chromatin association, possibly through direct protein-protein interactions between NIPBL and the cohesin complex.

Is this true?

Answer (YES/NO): NO